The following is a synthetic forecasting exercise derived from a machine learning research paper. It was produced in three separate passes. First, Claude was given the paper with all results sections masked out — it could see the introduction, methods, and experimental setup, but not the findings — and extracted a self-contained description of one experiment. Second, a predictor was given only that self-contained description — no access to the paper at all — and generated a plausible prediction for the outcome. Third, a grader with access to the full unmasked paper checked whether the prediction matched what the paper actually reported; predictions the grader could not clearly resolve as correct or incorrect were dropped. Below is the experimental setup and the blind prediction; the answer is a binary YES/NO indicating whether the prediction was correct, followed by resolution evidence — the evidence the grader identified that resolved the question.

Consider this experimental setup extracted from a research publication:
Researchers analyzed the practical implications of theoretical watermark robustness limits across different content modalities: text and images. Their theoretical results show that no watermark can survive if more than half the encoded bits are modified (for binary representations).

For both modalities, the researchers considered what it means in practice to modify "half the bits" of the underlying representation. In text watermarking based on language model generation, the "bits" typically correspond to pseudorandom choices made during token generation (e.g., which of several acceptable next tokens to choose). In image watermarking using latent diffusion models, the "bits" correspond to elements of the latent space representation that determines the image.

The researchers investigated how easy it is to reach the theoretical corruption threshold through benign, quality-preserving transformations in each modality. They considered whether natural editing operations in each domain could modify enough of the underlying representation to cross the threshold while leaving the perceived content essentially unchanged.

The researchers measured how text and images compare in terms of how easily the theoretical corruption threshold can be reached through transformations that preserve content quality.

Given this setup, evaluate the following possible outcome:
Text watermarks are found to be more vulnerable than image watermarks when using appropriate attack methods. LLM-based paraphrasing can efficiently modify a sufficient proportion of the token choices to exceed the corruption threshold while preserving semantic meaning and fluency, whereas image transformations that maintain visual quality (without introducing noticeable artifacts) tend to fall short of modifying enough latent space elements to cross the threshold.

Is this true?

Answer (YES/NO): NO